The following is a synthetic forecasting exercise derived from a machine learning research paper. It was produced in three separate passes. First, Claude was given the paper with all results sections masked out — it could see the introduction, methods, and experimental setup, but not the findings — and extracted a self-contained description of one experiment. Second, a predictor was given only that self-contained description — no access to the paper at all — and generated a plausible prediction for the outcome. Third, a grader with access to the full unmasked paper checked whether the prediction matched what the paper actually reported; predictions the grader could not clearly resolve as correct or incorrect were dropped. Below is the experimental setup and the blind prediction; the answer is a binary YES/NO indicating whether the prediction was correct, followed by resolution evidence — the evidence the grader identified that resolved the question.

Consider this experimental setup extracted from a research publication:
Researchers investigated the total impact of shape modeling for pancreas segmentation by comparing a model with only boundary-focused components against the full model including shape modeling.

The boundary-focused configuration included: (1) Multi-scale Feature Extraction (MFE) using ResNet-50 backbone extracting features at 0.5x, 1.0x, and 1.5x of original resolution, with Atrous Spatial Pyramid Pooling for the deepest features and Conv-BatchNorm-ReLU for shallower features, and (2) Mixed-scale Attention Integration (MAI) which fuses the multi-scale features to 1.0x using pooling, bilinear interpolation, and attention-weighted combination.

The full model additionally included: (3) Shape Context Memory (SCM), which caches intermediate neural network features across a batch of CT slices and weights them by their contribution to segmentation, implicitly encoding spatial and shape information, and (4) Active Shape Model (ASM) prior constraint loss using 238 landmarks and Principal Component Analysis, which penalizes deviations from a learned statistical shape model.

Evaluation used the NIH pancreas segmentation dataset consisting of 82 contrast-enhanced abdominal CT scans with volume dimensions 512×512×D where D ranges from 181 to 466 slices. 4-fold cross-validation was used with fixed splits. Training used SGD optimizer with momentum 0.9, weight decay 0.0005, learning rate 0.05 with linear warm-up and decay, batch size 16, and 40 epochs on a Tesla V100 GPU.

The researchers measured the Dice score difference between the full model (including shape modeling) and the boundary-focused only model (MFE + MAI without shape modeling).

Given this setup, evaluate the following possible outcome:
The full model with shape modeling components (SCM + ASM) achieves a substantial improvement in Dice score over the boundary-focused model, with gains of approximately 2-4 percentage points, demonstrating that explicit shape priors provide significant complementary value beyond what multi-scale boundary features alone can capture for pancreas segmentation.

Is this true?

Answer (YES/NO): NO